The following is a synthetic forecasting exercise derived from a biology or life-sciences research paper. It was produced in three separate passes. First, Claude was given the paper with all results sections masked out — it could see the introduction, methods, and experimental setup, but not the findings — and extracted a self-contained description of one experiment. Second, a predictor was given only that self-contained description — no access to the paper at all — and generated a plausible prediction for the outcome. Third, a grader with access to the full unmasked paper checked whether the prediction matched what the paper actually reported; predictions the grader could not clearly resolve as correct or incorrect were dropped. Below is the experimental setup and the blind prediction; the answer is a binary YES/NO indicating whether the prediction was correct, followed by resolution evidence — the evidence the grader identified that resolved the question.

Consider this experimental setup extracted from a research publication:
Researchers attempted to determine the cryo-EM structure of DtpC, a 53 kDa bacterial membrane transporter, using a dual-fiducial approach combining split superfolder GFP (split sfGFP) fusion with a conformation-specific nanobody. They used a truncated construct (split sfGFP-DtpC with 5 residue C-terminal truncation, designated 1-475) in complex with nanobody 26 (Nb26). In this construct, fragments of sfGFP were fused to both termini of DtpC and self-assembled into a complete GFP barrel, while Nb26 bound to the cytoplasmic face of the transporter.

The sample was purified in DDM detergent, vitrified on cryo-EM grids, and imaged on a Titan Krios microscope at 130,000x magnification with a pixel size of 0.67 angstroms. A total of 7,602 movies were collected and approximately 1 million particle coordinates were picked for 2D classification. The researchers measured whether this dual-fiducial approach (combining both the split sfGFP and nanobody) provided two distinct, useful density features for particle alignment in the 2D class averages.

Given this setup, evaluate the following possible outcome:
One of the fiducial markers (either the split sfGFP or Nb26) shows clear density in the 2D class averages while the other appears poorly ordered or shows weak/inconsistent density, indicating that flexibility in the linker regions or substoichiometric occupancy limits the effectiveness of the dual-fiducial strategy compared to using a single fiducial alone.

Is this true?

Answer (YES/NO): NO